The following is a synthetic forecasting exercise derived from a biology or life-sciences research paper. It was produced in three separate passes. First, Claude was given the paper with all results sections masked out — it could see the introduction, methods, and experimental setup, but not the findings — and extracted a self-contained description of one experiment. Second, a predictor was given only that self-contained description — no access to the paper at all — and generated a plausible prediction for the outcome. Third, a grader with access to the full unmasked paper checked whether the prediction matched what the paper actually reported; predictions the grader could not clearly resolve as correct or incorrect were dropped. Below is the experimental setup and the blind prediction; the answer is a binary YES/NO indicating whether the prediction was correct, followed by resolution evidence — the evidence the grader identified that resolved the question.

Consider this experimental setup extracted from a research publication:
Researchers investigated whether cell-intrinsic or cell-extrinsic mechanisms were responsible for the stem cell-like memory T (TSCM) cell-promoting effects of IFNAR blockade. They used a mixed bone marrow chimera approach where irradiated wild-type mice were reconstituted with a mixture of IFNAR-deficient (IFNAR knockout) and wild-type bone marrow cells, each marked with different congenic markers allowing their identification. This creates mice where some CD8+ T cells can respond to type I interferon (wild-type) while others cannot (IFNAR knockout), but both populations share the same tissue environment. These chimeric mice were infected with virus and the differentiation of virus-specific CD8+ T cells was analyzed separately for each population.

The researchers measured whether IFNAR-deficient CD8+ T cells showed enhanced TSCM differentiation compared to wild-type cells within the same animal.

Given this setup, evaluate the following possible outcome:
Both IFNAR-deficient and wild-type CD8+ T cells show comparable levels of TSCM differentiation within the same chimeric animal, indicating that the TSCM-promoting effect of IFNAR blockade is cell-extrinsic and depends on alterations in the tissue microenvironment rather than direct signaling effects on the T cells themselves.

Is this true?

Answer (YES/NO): YES